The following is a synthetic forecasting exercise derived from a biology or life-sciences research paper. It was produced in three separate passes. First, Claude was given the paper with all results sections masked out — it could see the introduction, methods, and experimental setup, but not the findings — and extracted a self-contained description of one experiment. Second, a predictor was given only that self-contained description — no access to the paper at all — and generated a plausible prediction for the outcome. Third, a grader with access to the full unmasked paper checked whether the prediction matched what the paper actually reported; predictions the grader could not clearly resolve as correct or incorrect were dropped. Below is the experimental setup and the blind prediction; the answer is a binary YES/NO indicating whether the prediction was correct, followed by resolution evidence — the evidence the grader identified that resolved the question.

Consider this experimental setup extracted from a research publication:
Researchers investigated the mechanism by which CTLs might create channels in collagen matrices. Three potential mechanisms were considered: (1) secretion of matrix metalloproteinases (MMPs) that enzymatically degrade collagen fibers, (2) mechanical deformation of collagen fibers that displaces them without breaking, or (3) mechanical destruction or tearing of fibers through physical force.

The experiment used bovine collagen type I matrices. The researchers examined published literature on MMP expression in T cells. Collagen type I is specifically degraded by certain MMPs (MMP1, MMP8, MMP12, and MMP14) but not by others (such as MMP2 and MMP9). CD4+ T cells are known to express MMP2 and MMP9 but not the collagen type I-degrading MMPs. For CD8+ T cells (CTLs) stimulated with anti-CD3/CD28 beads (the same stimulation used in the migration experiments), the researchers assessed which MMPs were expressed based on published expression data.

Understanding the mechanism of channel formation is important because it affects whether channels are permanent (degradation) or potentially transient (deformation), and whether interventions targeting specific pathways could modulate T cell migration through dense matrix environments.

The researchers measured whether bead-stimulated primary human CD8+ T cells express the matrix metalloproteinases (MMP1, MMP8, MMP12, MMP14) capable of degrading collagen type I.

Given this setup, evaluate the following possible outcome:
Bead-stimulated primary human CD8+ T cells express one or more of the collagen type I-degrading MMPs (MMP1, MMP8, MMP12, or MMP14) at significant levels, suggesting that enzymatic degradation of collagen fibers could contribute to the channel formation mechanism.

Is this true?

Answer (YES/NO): NO